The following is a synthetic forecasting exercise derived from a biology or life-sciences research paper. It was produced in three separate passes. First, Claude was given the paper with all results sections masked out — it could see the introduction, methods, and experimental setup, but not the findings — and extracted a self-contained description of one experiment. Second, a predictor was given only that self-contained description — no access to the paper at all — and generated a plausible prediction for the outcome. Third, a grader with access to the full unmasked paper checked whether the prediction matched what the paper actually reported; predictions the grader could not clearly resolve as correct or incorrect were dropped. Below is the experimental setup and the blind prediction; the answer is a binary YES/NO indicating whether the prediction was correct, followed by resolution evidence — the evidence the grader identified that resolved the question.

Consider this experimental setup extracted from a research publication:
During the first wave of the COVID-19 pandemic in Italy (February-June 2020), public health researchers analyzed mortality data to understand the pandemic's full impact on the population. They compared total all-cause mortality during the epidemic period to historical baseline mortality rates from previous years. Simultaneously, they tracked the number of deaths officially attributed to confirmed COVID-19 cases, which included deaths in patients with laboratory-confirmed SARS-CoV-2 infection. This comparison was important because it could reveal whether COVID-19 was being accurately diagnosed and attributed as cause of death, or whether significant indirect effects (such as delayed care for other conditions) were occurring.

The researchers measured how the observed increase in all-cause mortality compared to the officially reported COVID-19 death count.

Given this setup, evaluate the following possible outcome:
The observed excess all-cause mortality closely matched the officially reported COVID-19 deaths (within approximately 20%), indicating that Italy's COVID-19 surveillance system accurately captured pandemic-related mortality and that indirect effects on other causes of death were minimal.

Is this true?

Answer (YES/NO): NO